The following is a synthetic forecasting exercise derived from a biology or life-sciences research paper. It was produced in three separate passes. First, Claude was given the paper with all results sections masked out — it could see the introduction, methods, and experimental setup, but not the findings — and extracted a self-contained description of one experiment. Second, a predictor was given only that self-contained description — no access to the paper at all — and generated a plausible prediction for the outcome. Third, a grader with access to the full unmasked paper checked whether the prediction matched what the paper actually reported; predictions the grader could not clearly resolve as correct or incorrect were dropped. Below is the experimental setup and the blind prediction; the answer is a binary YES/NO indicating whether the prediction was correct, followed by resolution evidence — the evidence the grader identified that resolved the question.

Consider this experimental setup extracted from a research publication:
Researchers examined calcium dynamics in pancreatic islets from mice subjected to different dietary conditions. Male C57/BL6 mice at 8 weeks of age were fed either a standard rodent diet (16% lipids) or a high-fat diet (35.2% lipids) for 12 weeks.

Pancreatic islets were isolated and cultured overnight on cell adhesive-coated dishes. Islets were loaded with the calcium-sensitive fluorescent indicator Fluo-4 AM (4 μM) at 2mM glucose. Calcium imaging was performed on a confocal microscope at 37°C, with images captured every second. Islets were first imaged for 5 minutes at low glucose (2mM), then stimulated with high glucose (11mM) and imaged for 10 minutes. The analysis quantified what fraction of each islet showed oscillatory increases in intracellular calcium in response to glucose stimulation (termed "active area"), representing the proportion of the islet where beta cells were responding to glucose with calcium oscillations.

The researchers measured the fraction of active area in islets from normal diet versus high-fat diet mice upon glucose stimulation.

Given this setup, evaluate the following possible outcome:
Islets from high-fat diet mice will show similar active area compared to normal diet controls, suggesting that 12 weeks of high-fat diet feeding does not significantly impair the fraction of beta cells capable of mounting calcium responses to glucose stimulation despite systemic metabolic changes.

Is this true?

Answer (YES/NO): YES